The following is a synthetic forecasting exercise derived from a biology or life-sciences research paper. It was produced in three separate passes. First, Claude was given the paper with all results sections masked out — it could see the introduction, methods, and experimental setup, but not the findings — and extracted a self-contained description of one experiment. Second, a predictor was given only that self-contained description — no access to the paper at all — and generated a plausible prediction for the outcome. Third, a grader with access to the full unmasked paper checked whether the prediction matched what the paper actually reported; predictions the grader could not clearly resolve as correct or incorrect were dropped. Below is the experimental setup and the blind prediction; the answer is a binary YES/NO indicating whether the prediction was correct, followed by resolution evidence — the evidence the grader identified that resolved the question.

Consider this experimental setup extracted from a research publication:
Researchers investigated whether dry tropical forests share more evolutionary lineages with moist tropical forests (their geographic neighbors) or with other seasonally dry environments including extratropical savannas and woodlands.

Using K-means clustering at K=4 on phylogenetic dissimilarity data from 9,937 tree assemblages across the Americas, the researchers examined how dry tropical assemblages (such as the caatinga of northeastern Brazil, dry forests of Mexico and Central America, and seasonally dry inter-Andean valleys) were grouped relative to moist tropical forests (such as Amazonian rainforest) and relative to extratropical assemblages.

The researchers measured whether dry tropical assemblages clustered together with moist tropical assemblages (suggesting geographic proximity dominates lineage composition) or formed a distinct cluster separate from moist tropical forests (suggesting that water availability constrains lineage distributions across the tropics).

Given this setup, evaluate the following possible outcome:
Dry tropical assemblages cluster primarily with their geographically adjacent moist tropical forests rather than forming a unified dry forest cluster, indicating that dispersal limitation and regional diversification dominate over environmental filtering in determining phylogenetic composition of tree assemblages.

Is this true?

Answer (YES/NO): NO